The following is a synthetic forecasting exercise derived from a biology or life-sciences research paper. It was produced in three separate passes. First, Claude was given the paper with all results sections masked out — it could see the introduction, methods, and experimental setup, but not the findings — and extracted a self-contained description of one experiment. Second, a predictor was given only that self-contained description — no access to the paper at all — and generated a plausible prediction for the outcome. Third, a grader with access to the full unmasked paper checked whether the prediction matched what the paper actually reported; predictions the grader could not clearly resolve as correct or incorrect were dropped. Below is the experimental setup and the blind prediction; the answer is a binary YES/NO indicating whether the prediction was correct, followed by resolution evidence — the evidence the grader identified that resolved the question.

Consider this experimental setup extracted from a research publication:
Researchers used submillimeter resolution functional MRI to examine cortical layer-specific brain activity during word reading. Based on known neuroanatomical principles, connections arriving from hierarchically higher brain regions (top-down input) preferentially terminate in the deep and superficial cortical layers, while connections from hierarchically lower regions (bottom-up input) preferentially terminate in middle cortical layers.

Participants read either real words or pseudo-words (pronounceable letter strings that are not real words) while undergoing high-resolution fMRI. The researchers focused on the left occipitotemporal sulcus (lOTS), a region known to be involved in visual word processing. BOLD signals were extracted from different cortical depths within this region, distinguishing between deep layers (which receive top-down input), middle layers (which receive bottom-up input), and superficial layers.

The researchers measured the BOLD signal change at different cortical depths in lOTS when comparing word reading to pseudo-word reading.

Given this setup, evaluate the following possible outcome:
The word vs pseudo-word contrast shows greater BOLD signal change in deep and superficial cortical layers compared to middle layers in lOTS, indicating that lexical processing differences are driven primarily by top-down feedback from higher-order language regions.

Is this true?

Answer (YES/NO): NO